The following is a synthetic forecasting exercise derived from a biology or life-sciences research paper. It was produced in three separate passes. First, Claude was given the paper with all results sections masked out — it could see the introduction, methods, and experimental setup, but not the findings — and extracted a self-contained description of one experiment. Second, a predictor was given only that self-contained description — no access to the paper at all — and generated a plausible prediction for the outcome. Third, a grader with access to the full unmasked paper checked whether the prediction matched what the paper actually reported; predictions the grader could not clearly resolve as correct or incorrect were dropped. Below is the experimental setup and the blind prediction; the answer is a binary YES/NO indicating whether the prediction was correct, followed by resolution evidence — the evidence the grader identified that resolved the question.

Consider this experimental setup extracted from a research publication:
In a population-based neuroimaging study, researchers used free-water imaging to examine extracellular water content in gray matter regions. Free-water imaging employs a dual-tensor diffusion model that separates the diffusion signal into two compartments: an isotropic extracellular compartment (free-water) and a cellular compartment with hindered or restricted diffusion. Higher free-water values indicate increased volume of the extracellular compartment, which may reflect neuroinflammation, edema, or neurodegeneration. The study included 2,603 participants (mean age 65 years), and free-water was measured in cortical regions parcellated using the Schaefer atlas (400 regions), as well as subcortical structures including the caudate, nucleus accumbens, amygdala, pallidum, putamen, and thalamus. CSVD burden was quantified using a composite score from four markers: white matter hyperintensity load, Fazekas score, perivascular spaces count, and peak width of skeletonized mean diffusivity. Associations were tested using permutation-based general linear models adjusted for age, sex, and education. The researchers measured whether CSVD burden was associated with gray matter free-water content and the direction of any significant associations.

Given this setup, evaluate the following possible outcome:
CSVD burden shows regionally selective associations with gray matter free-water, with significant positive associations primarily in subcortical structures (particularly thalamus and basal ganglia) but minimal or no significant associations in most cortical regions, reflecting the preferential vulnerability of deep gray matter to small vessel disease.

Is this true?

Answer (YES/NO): NO